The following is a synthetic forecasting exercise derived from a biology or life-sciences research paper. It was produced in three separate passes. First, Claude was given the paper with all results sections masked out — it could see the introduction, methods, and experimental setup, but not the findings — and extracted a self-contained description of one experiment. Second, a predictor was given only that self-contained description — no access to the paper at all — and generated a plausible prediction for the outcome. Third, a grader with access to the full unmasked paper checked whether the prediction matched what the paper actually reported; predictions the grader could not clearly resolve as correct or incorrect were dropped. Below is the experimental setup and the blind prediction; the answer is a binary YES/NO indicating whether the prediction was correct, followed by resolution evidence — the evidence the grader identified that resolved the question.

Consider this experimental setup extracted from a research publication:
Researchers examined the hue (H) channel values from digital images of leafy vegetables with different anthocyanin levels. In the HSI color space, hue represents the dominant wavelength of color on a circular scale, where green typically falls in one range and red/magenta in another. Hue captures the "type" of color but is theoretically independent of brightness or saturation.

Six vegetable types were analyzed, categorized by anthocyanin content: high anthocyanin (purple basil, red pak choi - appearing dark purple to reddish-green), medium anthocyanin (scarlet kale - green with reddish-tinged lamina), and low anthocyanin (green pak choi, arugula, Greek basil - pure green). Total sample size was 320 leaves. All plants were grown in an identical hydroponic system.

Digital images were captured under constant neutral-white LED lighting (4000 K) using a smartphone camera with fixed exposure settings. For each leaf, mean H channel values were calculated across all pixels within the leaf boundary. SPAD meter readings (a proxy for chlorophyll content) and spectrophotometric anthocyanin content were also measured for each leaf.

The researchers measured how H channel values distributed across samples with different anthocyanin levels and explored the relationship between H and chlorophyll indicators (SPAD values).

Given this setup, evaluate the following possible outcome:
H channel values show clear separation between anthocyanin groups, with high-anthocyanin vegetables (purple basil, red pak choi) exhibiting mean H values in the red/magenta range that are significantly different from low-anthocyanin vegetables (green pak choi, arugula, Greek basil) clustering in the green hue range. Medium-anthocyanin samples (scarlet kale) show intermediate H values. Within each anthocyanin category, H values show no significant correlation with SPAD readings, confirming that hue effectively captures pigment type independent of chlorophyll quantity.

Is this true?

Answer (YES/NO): NO